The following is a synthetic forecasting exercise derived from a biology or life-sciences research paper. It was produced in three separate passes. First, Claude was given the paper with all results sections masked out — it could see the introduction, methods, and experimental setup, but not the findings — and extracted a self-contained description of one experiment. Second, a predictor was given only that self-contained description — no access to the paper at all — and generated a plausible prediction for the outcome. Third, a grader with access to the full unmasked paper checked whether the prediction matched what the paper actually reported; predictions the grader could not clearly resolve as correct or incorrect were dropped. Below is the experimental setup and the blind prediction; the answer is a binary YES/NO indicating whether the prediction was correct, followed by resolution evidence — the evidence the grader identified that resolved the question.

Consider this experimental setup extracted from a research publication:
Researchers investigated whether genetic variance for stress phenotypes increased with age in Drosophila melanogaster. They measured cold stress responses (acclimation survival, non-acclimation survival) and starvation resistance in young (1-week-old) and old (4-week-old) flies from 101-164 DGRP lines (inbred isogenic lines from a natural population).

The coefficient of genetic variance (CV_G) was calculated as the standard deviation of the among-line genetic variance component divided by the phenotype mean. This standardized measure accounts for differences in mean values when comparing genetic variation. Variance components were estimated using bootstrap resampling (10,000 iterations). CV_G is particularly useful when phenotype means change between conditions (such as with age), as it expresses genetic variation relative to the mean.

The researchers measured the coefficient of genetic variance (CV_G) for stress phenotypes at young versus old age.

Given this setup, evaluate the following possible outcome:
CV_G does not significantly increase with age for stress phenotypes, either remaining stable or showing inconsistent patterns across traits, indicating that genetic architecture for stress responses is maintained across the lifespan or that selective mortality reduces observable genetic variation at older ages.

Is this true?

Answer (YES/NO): NO